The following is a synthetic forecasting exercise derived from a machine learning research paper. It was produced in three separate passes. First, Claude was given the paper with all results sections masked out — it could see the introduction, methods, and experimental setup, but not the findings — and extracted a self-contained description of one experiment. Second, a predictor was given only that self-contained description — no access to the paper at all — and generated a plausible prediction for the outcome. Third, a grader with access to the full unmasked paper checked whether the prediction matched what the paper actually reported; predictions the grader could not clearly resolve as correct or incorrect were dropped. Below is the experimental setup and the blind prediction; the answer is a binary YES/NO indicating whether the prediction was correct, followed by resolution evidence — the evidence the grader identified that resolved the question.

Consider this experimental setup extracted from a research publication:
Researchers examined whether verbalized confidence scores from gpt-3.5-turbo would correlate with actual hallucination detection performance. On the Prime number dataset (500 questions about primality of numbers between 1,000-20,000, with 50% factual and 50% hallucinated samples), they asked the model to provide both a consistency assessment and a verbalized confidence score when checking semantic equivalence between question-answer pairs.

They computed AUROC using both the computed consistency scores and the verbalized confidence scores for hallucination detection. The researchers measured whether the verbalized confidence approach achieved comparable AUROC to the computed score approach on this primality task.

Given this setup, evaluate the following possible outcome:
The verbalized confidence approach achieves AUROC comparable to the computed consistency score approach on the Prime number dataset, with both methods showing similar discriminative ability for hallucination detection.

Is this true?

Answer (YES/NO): YES